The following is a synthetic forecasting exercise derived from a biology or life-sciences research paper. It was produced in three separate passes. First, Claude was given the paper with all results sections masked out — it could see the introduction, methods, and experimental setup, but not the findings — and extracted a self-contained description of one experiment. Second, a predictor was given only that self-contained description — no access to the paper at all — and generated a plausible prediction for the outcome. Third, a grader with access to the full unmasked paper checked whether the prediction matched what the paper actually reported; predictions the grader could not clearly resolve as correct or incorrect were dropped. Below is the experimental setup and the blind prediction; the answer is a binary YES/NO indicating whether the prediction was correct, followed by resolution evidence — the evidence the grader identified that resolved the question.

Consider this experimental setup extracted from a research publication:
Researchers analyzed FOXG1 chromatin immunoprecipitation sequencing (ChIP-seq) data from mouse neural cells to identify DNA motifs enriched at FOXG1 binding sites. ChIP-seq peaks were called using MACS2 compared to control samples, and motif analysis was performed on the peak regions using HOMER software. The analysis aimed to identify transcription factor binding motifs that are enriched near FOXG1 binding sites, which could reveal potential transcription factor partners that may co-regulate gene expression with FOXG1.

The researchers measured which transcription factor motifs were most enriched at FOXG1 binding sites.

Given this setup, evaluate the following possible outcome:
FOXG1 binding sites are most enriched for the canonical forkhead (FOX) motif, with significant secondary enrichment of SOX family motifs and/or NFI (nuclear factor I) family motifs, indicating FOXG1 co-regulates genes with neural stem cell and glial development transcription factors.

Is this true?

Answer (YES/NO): NO